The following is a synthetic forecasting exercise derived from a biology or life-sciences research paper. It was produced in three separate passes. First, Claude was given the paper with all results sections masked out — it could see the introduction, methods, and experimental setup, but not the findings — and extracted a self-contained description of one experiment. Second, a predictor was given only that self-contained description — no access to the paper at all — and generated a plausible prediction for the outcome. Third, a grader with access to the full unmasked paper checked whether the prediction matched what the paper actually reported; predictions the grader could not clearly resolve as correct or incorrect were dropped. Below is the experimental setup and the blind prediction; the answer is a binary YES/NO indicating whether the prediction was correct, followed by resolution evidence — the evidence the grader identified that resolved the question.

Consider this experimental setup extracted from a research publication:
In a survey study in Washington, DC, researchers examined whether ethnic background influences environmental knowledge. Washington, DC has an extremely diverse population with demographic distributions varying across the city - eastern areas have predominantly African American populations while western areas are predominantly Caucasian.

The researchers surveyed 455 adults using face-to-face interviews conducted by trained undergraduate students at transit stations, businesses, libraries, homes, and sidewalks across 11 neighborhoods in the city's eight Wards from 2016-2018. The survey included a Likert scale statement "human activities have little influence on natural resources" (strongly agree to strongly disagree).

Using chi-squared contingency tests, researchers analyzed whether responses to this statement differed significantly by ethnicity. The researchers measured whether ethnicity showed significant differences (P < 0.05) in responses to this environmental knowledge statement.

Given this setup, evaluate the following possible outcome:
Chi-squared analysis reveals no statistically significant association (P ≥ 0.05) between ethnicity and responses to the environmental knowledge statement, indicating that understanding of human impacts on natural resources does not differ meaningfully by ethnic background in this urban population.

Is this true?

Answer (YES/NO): YES